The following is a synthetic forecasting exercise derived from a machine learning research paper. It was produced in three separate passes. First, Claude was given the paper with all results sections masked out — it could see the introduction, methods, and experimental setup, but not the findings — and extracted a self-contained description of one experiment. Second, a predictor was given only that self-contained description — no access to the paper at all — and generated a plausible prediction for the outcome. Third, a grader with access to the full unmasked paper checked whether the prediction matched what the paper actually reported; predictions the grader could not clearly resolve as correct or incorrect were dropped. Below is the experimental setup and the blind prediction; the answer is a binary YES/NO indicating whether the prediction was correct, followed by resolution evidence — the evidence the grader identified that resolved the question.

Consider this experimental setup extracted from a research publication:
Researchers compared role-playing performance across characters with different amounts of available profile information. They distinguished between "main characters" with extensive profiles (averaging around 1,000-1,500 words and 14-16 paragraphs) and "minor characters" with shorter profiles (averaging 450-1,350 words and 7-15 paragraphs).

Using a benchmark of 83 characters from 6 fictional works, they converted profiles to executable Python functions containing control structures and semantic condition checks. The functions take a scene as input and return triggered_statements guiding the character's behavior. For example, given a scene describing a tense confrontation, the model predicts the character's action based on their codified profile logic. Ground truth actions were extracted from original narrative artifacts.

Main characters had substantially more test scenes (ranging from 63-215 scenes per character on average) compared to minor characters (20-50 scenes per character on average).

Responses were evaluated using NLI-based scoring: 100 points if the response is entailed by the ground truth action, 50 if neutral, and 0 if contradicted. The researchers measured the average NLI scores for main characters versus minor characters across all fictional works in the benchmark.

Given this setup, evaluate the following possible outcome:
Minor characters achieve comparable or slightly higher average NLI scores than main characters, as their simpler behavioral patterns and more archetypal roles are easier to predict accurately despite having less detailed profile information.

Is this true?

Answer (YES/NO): YES